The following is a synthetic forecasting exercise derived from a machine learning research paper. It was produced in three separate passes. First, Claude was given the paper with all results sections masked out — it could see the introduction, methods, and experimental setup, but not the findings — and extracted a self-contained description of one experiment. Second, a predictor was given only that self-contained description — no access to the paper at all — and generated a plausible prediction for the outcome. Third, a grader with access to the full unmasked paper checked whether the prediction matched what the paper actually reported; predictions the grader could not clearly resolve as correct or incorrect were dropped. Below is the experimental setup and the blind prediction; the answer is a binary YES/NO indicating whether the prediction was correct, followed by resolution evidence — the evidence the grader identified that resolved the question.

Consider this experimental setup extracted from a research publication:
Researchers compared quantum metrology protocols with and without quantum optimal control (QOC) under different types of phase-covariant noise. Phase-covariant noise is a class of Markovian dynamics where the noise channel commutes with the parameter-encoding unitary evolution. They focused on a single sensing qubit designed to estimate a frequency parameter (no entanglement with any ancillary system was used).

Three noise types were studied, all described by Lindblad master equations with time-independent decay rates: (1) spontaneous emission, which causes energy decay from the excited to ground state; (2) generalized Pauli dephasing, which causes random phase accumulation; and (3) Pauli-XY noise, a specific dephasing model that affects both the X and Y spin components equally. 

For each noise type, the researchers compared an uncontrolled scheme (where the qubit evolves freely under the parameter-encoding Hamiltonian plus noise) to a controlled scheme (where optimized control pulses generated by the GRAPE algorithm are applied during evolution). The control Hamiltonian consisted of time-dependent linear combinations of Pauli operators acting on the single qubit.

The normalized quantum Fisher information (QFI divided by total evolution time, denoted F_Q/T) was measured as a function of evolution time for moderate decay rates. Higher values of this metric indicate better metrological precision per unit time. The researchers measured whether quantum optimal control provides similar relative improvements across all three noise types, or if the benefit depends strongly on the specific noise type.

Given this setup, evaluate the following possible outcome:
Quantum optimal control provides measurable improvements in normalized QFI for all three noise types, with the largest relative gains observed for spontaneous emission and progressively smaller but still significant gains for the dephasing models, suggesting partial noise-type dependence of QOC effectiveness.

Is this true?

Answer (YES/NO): NO